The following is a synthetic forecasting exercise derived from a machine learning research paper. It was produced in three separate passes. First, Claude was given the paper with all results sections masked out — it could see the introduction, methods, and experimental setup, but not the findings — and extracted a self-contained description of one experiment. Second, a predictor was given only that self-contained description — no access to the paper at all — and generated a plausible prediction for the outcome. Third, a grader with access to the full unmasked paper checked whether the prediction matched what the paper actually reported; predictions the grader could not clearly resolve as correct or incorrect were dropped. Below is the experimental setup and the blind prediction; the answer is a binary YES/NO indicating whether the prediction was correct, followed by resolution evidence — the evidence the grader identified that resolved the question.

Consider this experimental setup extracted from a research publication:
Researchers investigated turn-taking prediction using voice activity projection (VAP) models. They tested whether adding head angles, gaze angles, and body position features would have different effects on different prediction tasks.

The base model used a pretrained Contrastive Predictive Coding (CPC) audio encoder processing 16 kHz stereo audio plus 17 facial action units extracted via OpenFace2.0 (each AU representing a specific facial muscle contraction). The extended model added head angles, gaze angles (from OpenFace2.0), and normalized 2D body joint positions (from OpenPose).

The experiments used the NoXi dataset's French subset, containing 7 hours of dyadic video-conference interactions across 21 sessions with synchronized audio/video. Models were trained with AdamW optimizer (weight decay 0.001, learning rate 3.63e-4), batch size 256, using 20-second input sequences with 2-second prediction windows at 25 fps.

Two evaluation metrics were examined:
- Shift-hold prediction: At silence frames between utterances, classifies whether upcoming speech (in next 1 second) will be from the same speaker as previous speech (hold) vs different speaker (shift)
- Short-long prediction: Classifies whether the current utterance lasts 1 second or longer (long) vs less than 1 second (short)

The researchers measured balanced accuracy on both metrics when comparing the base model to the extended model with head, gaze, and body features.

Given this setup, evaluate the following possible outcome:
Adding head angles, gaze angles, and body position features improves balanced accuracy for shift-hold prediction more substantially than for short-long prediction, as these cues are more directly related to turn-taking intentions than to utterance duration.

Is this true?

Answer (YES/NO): NO